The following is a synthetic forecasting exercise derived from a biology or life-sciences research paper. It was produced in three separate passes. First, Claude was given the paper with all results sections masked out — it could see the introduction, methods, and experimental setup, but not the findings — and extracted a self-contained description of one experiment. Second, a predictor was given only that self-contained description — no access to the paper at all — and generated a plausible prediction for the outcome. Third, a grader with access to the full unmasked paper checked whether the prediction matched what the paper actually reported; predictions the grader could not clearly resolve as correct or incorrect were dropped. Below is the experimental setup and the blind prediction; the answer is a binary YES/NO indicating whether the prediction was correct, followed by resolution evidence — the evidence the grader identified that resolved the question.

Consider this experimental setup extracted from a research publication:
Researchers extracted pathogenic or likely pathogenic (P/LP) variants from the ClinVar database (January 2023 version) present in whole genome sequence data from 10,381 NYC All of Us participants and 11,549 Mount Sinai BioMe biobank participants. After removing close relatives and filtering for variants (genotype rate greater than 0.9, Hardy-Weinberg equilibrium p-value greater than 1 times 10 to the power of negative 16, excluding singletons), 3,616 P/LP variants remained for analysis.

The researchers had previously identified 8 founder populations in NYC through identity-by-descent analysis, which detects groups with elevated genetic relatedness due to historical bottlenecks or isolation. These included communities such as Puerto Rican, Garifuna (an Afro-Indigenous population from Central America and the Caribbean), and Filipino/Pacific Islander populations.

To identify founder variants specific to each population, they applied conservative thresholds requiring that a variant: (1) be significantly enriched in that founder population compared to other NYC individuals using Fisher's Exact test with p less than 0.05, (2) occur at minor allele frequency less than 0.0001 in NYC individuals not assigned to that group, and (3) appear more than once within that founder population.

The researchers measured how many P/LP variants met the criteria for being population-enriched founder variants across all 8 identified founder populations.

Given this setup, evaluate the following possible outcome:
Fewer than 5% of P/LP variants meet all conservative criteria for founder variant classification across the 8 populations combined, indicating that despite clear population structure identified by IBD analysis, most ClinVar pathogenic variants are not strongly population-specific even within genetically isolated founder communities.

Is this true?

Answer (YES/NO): NO